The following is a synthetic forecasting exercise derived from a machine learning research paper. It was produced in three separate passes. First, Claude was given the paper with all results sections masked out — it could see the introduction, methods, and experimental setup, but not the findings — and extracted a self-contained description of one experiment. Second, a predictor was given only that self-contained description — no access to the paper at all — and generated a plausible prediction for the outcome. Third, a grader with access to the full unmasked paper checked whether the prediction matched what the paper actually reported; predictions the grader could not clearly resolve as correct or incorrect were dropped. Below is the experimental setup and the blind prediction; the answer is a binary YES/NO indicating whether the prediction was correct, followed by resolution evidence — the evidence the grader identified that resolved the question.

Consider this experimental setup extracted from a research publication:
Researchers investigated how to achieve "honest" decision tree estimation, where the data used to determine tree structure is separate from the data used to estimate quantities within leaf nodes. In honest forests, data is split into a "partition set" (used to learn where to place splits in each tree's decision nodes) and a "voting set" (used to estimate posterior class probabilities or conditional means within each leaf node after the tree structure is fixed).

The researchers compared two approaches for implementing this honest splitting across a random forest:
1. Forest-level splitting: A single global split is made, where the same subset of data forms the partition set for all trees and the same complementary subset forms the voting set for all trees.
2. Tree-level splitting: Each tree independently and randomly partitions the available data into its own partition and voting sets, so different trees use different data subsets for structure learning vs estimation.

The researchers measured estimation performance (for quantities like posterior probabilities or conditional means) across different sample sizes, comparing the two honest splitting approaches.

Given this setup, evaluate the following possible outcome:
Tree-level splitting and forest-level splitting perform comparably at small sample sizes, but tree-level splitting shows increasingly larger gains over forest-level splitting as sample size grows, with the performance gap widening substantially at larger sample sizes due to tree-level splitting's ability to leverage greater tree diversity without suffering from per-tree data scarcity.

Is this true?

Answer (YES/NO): NO